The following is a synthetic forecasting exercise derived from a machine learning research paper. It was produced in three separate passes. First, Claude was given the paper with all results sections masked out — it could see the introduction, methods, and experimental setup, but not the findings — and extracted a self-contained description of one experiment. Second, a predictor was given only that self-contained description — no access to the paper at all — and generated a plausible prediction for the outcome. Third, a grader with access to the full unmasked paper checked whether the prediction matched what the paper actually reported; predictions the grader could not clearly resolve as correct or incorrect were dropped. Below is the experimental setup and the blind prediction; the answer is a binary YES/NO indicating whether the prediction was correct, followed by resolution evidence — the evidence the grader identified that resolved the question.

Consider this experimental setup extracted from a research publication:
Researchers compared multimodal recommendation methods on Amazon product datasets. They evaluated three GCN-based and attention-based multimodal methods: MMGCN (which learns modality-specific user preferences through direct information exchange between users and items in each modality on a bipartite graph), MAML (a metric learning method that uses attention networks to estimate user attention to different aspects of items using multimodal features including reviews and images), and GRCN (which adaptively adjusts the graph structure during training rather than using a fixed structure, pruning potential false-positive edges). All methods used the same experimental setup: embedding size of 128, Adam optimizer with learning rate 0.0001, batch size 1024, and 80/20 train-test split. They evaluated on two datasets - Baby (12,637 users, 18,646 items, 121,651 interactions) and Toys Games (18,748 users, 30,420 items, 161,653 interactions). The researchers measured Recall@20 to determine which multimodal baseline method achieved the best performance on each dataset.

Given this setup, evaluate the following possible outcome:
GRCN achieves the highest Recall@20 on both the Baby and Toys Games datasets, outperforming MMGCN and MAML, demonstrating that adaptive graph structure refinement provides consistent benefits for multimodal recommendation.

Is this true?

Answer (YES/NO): NO